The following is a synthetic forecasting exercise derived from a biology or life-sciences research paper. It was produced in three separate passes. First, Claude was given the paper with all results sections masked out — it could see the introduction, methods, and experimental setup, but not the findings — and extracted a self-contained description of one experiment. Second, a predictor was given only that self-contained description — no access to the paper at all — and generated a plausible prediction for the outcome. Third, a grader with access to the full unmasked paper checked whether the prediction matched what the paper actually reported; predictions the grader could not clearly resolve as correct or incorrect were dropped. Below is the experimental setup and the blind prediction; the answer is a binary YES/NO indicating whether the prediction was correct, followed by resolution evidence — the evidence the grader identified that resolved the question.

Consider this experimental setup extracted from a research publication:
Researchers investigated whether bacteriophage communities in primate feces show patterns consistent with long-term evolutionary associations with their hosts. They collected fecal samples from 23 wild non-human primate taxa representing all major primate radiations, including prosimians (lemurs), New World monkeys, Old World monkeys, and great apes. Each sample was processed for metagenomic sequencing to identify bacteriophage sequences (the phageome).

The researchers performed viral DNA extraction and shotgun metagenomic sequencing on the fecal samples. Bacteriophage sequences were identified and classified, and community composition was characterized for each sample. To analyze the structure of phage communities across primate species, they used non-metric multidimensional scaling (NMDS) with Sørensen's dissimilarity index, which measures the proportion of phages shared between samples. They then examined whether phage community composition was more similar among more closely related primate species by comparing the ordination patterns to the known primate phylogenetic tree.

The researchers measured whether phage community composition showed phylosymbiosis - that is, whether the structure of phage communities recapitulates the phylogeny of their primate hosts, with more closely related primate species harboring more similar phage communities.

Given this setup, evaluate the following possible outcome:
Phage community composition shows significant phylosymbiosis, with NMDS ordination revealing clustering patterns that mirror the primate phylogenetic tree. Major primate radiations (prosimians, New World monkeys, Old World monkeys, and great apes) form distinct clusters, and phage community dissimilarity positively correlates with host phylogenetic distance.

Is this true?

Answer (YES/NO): NO